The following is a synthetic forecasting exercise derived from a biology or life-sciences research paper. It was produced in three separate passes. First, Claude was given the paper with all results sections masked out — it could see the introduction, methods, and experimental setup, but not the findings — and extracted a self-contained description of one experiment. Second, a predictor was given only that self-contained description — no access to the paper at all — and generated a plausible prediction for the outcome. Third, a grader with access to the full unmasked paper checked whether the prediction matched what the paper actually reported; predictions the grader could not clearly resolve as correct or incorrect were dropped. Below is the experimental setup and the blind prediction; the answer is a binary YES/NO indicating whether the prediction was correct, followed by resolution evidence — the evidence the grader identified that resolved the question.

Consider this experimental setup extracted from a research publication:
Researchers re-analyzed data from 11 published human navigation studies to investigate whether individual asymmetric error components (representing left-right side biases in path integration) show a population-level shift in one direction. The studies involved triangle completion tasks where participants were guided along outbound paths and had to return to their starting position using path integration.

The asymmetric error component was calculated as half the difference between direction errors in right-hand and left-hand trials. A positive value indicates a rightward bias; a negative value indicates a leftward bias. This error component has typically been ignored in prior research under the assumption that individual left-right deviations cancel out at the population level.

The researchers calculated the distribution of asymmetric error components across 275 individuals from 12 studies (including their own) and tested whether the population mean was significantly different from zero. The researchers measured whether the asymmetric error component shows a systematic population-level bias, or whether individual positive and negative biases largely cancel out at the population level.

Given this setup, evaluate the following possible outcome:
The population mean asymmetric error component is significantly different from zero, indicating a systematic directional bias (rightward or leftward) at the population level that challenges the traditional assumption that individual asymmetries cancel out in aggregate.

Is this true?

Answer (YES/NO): NO